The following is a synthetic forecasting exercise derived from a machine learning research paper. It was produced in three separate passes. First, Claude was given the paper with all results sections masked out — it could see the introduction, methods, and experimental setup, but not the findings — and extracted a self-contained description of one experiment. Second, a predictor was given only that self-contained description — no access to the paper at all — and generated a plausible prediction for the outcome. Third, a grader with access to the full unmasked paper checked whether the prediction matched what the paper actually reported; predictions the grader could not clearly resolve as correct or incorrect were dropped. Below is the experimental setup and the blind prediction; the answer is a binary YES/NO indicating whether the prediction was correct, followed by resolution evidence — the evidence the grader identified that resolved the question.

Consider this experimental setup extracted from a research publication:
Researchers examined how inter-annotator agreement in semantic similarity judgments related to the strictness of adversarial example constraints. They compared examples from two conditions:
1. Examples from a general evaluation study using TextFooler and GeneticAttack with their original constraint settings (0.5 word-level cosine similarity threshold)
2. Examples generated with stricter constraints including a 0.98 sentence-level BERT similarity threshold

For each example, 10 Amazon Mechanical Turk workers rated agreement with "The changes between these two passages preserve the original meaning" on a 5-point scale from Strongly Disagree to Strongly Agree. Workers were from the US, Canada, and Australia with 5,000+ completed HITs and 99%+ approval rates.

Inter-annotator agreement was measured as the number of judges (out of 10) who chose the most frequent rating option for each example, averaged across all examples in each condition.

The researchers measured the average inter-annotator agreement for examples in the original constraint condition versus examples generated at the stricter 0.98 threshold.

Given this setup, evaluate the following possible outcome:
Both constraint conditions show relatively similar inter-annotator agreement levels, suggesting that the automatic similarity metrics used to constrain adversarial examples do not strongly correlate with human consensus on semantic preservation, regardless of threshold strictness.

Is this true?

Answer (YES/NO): NO